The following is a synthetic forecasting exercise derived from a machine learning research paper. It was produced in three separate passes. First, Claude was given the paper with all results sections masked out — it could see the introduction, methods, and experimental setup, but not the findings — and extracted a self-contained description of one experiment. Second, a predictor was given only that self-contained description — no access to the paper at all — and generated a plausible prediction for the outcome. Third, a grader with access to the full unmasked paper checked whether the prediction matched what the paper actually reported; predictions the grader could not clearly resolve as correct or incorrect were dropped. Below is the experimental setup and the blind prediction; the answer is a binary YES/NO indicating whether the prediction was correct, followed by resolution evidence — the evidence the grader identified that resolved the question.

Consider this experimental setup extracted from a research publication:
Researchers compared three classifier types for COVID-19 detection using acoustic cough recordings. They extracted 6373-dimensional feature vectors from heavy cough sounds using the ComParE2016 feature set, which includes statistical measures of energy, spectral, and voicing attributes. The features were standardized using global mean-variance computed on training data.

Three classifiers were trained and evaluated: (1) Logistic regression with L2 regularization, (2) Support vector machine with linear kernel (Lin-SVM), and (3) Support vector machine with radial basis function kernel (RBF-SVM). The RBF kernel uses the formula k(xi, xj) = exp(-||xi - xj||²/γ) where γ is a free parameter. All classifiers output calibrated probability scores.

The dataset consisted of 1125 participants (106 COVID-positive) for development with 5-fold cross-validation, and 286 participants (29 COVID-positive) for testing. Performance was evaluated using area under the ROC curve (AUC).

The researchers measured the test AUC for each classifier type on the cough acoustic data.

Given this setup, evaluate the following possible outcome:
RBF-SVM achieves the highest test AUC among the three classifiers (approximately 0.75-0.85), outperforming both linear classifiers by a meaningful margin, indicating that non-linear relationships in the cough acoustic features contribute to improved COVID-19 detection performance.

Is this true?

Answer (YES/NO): NO